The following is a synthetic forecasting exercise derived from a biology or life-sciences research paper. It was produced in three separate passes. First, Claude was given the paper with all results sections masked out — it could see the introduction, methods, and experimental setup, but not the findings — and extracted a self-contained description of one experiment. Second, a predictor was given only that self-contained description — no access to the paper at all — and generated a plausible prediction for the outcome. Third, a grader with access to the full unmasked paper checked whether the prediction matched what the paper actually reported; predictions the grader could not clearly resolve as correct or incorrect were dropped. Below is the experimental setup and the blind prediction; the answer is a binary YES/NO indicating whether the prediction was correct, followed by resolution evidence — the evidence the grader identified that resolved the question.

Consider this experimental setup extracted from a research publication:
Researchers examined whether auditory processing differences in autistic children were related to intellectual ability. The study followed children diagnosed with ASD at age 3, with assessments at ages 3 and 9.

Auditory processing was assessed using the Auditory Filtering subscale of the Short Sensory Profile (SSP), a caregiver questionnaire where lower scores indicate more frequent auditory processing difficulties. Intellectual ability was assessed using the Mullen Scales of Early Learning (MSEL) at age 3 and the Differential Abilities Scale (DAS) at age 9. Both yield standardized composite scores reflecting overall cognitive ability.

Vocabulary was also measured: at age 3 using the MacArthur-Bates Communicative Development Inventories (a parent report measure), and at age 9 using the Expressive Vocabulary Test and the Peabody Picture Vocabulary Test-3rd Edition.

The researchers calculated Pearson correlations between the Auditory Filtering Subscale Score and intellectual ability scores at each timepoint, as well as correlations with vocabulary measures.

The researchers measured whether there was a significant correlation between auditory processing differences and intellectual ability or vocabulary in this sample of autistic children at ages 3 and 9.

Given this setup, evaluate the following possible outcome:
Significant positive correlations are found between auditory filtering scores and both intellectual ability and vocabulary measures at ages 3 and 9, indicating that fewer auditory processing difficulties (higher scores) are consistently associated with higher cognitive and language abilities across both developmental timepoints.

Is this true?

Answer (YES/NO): NO